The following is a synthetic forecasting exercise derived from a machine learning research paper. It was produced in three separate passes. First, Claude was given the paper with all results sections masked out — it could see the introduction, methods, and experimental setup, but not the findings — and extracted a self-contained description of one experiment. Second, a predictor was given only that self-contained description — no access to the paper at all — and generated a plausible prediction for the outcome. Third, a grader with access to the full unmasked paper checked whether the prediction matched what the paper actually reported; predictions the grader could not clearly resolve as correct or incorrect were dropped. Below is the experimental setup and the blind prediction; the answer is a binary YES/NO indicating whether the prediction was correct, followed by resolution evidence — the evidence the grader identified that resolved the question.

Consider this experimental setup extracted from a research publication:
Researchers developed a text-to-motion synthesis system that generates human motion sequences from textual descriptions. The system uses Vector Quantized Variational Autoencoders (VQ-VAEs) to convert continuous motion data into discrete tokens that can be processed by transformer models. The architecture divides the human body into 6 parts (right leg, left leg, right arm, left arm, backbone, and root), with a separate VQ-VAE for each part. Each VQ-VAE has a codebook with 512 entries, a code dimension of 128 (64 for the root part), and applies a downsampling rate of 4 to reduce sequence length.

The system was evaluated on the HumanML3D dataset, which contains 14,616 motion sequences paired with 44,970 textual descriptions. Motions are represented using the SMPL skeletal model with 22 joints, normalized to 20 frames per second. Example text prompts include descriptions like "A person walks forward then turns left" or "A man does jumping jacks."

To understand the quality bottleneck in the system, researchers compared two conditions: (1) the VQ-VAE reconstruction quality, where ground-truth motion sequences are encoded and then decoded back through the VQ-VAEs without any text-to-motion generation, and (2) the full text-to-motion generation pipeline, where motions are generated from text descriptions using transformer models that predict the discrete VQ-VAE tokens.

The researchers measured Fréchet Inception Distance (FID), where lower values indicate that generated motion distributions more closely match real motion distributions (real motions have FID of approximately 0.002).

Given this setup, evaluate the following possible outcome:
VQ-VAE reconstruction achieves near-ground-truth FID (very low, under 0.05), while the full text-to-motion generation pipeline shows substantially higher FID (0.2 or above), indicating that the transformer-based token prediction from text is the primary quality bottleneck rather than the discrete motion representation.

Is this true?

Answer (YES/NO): NO